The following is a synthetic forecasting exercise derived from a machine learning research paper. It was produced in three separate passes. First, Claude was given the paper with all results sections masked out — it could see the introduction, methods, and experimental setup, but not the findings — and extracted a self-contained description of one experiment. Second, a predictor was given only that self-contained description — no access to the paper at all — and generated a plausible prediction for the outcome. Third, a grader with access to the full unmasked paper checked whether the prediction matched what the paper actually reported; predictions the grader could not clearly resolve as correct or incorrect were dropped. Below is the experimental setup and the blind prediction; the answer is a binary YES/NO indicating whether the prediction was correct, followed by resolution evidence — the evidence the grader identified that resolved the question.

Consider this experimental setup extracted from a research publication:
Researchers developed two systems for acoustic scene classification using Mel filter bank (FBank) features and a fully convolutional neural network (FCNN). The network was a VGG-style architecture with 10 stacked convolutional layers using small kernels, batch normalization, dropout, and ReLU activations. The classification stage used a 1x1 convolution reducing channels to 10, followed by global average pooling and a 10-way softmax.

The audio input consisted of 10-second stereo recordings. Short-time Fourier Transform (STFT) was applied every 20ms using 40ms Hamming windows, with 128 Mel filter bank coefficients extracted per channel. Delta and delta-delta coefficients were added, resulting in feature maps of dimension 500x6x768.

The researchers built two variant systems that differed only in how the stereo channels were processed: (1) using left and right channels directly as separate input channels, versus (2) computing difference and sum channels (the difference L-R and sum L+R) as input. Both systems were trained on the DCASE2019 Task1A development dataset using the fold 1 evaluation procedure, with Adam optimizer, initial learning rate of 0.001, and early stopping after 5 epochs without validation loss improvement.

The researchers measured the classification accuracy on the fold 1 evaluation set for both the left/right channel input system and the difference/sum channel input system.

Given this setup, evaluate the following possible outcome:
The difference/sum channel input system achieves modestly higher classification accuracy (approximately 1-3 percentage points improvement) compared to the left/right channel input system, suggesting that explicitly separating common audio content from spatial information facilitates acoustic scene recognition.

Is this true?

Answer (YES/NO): YES